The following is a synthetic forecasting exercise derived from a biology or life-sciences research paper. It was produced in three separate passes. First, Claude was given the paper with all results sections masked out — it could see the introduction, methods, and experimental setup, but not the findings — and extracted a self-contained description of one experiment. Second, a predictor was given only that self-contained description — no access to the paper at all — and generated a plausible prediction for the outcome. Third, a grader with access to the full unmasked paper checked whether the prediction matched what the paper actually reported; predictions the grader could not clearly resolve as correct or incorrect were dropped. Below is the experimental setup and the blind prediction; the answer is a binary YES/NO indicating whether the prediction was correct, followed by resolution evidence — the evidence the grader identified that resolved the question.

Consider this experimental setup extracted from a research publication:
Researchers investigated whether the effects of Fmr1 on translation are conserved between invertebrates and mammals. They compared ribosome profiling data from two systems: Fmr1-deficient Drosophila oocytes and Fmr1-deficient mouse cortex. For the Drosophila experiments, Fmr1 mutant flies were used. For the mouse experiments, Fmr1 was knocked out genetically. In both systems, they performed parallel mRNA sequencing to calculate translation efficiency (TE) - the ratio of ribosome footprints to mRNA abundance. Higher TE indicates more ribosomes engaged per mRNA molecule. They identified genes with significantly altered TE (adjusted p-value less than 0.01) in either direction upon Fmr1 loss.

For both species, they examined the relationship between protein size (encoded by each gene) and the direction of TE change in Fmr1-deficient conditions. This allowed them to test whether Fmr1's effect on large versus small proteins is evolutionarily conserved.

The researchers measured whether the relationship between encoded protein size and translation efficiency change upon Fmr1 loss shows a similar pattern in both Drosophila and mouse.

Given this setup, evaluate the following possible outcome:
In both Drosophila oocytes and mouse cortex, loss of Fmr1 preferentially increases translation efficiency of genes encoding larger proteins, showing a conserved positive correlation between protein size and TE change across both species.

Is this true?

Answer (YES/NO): NO